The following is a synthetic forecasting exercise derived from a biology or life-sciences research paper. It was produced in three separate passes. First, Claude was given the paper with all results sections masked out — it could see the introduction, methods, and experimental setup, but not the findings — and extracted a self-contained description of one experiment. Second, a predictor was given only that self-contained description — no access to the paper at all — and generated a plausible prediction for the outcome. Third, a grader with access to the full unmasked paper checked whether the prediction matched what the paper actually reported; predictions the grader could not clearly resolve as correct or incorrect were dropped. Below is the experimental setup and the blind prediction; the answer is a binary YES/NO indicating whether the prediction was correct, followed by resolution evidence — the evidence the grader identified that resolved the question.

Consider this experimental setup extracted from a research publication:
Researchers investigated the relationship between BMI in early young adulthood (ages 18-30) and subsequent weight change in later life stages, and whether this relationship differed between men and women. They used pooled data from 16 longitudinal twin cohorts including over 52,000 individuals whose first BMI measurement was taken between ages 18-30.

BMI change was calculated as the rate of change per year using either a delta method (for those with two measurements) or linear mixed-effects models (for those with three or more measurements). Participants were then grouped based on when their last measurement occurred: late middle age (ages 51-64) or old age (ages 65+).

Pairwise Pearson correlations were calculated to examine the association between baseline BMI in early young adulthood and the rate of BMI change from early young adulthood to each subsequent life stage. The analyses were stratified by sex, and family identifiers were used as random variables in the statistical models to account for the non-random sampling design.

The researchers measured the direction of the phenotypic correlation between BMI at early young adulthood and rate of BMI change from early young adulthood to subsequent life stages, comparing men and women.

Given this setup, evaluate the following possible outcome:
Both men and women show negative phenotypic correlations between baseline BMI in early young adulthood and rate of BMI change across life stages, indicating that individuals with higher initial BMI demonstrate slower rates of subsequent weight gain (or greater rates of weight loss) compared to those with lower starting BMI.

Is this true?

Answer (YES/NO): NO